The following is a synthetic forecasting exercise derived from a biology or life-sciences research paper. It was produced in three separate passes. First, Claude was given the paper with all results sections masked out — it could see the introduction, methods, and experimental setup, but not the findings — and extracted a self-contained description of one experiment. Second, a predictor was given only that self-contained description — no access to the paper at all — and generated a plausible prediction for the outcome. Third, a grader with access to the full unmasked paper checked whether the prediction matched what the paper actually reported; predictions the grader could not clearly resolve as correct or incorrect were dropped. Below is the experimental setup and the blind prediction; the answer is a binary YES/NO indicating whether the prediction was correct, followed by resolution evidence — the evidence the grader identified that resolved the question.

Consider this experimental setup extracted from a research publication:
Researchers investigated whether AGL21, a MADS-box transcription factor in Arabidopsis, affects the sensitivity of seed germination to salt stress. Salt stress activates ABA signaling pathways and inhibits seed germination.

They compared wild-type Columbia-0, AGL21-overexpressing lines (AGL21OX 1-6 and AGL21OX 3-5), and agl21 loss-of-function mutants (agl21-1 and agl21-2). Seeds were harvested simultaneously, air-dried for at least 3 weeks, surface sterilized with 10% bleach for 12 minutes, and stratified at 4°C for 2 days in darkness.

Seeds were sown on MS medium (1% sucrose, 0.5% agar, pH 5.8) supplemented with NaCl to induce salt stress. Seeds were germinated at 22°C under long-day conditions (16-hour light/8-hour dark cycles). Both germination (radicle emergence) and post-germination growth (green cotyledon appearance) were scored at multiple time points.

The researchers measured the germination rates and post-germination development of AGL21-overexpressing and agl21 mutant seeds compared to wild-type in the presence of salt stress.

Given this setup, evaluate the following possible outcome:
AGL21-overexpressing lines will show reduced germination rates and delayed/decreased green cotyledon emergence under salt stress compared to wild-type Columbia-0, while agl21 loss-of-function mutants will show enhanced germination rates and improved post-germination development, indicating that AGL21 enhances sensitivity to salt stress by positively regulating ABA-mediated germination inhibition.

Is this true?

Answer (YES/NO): YES